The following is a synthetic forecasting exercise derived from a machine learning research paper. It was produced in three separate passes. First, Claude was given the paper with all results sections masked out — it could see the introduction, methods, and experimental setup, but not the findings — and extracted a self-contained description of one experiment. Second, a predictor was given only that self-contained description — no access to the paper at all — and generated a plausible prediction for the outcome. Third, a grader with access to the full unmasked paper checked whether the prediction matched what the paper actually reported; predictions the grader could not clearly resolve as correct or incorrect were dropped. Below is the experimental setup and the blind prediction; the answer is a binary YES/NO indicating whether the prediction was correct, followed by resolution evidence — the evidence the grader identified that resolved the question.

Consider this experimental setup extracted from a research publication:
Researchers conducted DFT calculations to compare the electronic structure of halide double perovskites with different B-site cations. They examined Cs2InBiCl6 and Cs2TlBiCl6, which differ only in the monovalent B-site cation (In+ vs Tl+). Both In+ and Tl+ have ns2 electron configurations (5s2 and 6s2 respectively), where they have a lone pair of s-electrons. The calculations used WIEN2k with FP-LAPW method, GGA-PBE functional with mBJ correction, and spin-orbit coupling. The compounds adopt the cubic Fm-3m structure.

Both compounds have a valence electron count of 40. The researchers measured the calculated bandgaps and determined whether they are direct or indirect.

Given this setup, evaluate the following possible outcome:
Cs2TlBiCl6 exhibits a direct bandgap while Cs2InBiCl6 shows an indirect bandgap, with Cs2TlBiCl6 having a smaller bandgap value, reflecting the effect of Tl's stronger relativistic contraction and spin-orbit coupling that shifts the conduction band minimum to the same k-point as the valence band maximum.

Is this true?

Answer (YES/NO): NO